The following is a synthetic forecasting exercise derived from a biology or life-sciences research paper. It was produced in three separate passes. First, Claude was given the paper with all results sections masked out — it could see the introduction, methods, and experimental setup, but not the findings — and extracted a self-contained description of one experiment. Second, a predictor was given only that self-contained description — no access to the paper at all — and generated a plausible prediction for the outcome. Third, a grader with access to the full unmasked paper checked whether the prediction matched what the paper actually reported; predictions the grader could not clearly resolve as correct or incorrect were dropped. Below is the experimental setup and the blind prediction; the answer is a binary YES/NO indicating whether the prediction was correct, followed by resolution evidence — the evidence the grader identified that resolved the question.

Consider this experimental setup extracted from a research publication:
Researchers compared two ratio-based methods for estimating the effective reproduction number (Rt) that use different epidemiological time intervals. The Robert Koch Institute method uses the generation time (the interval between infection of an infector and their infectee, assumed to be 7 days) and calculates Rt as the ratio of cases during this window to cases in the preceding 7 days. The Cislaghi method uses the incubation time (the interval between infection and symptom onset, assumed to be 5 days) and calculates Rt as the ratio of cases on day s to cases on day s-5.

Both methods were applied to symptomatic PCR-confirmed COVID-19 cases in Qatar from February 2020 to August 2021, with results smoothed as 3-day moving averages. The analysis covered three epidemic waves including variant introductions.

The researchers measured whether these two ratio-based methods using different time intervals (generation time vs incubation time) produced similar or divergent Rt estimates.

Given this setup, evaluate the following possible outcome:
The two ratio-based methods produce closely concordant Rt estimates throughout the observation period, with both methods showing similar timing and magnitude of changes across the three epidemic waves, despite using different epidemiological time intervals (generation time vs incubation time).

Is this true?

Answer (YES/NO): YES